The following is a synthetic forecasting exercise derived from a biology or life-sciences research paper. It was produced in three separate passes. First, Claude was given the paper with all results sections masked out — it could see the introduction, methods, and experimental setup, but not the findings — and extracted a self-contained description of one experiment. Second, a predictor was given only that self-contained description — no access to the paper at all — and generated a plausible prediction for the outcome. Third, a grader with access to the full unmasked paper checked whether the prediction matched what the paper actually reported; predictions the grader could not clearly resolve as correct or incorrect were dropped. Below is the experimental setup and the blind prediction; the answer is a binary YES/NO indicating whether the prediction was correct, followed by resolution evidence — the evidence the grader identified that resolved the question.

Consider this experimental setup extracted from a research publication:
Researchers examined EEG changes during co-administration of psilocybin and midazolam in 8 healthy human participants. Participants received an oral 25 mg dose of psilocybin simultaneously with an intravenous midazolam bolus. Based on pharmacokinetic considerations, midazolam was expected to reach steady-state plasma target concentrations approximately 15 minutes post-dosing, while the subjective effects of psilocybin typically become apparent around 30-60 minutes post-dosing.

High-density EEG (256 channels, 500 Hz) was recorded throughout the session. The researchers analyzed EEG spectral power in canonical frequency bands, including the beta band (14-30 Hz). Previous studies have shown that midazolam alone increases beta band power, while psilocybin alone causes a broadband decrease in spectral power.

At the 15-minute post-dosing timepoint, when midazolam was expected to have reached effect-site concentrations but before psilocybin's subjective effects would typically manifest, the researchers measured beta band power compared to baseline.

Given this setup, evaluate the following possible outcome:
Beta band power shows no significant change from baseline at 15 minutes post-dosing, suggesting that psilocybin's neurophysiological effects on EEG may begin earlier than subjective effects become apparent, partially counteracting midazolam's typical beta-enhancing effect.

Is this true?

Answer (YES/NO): NO